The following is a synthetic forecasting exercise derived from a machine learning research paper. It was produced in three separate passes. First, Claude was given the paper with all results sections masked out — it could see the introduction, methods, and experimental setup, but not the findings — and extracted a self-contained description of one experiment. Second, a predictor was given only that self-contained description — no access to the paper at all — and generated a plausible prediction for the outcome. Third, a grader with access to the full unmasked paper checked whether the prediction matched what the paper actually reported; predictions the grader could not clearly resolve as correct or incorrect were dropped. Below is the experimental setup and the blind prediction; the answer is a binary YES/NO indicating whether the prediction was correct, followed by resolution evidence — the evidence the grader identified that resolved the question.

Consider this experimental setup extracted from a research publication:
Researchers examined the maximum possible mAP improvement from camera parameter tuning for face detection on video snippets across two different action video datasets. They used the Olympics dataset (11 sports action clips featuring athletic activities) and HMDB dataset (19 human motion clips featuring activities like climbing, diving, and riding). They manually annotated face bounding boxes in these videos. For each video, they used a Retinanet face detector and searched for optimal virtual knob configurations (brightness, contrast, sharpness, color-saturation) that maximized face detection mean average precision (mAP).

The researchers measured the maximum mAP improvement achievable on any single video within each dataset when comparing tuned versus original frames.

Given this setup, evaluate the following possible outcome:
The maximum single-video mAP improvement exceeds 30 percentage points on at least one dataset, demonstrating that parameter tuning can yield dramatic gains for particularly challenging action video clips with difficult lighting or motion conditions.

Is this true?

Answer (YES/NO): NO